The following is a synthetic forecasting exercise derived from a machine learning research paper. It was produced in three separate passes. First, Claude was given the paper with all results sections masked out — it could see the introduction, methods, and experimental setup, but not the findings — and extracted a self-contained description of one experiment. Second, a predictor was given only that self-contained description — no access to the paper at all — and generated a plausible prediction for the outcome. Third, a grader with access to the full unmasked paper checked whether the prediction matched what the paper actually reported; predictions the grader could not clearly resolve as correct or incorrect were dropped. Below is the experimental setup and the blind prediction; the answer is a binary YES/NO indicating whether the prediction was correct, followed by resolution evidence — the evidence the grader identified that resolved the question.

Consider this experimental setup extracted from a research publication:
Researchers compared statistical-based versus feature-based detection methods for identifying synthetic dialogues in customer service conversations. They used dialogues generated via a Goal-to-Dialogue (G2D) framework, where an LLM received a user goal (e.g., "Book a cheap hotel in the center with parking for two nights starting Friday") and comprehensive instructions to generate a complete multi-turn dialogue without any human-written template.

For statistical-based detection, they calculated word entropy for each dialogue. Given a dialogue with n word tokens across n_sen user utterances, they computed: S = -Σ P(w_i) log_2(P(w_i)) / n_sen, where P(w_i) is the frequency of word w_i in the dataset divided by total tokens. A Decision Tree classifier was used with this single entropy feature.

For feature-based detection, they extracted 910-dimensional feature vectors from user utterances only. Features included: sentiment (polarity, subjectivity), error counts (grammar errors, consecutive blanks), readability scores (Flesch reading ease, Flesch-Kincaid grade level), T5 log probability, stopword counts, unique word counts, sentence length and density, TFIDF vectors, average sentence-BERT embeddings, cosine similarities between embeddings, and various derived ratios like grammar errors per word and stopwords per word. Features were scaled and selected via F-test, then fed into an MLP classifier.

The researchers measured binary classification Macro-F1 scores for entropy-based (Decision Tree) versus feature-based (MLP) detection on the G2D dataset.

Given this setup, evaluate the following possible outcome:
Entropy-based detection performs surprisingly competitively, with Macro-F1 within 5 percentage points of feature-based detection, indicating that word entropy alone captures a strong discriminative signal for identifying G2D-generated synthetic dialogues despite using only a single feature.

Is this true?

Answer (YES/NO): NO